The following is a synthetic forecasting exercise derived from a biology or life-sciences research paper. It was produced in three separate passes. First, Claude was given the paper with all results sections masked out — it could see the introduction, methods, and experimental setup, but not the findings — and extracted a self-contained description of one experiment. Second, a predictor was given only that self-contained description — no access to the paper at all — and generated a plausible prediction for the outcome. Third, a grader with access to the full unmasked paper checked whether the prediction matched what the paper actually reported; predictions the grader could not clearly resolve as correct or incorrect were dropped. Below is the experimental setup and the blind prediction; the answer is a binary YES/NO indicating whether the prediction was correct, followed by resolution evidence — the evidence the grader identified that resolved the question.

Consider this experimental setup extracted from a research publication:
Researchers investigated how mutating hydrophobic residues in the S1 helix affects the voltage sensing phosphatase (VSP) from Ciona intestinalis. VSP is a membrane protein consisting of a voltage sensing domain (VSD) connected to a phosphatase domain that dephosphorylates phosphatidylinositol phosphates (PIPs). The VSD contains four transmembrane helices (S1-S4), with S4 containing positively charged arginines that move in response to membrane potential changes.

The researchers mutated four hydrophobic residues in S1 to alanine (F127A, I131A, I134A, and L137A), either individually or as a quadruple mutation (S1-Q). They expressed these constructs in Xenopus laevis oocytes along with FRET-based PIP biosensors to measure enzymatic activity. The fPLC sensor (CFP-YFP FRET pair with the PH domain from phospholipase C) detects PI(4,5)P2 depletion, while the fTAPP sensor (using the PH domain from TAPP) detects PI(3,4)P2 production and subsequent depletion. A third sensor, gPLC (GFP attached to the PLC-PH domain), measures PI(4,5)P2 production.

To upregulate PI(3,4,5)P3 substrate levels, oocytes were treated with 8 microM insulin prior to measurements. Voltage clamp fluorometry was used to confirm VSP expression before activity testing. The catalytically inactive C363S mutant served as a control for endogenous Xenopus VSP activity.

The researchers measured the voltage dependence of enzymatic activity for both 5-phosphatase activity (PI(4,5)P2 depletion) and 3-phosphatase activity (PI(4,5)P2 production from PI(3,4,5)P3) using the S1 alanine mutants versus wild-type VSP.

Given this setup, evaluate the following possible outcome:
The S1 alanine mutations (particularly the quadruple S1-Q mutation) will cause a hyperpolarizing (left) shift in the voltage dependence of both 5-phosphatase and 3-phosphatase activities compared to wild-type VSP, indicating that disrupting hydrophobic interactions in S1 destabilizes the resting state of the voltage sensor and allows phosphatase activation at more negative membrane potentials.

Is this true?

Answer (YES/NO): NO